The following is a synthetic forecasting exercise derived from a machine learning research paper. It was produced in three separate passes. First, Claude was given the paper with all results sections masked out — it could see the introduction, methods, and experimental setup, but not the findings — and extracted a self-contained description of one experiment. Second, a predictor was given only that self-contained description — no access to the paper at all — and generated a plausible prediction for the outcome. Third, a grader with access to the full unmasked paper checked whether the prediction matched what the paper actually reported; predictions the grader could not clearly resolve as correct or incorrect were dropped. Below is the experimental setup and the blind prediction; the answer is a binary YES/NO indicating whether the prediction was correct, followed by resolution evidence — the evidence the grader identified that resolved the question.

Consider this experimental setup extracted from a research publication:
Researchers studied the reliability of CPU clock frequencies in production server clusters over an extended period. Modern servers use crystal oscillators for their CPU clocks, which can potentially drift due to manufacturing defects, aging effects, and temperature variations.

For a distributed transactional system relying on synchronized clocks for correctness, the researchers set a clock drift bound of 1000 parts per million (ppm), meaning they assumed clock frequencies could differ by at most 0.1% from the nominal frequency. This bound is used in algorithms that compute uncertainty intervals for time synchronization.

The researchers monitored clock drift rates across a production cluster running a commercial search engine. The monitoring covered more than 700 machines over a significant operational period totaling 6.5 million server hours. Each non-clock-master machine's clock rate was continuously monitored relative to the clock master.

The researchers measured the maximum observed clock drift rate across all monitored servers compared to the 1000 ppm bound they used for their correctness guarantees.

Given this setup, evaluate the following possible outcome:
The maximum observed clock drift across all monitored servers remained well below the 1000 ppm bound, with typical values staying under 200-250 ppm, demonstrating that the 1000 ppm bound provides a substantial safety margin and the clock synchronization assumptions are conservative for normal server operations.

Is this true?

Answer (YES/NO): YES